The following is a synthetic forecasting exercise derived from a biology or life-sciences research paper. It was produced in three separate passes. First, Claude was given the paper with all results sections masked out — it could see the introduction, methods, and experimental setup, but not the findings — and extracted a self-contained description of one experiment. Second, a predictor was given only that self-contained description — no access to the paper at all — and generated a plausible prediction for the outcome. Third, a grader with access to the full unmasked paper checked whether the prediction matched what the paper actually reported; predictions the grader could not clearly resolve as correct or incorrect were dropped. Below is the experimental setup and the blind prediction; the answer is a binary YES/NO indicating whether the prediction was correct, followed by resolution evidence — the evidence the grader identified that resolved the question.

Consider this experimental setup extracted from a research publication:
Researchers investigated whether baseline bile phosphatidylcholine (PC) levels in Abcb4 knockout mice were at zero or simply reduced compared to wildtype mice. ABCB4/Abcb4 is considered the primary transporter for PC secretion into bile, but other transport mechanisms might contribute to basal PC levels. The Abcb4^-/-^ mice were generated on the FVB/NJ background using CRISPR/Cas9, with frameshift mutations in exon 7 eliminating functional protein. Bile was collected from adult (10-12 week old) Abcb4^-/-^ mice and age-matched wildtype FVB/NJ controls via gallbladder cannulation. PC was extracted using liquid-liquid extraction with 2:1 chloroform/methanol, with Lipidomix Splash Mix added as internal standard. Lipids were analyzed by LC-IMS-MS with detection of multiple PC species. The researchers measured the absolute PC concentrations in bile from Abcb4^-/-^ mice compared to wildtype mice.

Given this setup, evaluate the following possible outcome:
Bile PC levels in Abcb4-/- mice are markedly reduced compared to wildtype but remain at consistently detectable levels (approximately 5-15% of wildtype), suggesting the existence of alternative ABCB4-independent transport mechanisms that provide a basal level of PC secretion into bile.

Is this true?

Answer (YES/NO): NO